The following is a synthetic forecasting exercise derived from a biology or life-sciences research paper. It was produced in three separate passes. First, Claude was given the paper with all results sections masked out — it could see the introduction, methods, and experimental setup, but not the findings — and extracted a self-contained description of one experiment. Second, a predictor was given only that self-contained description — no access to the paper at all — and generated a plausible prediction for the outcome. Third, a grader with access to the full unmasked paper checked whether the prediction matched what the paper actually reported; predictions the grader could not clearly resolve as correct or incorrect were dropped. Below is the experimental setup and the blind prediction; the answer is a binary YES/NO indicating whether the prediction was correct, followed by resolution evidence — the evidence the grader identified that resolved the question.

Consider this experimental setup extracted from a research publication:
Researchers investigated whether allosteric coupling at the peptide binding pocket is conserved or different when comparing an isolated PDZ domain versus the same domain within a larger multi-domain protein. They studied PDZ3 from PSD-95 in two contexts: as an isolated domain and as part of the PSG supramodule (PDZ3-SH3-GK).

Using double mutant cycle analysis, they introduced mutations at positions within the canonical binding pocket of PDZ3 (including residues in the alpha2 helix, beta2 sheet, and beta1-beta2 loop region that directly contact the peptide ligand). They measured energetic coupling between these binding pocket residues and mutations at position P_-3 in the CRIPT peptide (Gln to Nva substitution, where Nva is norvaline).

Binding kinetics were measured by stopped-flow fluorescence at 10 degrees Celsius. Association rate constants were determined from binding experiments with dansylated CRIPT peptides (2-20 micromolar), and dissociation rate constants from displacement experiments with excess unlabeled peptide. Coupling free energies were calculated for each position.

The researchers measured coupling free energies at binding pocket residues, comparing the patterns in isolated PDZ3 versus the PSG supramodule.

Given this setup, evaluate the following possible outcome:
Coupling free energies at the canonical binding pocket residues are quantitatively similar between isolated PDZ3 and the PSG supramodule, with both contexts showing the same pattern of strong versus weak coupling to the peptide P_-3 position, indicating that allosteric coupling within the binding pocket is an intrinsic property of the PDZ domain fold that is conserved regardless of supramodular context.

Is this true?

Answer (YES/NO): NO